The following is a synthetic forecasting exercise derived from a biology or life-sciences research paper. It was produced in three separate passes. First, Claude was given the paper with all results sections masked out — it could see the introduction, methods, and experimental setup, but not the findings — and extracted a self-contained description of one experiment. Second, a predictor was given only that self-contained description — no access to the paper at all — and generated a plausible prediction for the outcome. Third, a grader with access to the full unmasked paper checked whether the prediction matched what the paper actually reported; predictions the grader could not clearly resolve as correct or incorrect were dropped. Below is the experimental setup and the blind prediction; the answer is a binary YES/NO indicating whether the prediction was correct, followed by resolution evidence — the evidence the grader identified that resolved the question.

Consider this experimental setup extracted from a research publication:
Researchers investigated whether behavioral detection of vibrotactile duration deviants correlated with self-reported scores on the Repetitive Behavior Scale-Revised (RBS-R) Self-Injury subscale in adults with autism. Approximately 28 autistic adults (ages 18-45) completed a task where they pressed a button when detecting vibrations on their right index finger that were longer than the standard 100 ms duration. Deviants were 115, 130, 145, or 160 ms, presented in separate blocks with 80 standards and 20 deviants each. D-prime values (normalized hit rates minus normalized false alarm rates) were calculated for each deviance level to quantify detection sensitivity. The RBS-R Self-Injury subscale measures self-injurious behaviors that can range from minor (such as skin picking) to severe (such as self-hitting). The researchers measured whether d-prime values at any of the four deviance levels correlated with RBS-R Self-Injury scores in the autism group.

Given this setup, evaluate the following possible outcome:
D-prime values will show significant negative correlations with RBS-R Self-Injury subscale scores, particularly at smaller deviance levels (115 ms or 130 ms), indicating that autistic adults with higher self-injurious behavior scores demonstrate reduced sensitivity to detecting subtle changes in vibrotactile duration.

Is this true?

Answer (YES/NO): NO